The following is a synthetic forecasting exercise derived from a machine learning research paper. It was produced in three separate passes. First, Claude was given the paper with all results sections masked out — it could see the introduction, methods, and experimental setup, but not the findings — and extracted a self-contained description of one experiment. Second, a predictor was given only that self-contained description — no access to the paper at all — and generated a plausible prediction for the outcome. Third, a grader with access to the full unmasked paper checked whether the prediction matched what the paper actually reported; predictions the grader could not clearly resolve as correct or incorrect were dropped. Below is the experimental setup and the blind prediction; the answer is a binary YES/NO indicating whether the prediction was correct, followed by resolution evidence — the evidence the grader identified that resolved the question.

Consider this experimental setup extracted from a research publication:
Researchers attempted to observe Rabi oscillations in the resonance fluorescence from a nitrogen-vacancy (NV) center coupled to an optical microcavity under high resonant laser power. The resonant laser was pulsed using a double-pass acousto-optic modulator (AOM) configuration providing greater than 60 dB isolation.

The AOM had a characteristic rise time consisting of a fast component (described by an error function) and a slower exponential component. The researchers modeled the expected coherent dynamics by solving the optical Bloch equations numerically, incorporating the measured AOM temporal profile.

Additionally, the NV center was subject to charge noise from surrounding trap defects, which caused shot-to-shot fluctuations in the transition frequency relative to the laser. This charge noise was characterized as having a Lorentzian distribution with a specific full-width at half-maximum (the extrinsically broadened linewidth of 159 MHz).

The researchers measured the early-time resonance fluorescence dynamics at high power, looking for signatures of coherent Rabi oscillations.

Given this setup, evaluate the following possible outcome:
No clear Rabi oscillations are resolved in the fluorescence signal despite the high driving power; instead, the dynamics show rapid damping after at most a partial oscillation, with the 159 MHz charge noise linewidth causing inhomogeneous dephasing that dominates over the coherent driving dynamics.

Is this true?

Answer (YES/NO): NO